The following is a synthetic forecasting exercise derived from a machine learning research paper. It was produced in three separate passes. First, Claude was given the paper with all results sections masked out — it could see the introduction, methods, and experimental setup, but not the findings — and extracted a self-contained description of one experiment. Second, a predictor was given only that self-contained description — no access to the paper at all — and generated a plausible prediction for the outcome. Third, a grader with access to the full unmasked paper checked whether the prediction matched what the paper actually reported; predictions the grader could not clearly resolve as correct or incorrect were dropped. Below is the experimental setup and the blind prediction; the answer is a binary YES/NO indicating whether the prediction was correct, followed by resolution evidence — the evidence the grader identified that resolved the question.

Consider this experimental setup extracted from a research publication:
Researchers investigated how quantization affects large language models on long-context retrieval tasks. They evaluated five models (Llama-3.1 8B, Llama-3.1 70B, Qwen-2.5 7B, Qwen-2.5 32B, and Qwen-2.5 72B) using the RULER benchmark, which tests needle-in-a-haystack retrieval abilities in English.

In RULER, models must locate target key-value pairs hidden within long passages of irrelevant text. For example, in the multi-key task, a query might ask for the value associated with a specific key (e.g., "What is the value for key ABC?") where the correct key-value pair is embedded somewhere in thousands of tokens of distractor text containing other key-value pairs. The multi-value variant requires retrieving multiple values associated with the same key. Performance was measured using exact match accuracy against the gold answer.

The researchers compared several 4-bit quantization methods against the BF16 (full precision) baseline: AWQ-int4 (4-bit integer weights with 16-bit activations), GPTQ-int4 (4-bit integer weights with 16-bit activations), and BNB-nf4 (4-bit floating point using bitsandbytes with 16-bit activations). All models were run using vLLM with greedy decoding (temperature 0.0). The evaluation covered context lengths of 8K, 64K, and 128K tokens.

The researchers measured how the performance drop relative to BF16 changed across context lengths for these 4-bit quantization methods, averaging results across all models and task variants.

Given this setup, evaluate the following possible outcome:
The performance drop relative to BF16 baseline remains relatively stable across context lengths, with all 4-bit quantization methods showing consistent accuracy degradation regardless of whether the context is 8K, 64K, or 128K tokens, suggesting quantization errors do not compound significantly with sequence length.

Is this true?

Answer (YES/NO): NO